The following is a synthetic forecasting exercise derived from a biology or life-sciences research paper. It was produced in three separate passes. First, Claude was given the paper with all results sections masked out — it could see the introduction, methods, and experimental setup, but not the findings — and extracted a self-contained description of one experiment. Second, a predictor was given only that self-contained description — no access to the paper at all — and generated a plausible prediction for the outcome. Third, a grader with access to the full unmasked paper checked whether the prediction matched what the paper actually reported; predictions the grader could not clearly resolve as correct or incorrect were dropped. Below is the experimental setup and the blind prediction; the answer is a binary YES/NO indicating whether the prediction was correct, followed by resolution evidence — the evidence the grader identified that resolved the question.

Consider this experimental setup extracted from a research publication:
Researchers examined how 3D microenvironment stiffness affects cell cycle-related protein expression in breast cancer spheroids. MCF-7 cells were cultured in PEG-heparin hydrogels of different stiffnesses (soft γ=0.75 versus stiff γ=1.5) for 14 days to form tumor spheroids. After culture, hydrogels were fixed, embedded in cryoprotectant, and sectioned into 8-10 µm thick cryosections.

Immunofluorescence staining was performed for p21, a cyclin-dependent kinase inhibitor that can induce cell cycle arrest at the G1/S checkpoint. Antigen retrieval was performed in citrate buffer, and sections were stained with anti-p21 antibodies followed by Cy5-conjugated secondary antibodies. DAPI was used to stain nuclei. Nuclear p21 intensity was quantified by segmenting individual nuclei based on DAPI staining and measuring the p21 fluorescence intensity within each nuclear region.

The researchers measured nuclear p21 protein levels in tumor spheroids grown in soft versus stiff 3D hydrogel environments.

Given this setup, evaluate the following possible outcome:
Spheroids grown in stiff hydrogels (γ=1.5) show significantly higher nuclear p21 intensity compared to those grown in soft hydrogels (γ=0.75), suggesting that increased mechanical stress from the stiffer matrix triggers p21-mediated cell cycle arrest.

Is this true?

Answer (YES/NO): YES